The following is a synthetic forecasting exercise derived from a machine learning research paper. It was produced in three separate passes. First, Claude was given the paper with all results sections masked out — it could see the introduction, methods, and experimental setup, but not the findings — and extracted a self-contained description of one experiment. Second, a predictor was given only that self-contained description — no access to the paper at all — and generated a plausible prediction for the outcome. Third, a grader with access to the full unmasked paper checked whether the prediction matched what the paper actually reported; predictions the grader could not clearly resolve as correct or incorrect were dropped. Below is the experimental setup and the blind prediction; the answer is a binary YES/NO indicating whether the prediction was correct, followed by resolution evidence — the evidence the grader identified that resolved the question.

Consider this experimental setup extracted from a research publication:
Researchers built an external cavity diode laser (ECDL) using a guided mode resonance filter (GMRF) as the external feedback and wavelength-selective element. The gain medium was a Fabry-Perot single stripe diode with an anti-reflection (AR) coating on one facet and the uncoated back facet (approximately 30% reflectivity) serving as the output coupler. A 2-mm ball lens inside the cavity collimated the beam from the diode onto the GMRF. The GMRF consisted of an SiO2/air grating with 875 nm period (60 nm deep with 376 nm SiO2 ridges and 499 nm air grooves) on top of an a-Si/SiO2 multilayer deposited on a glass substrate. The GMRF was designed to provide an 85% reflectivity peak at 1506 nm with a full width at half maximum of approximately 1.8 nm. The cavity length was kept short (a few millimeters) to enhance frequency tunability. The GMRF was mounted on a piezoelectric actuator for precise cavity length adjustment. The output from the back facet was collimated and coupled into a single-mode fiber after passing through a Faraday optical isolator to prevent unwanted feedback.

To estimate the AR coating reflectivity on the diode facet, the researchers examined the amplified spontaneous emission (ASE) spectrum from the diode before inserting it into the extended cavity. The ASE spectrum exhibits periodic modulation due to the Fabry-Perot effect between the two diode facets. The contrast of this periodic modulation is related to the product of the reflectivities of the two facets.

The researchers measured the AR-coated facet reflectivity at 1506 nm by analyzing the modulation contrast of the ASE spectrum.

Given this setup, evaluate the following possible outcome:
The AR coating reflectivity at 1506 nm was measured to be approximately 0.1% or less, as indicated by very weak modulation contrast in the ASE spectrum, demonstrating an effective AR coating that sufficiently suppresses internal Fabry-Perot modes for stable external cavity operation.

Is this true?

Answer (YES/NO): NO